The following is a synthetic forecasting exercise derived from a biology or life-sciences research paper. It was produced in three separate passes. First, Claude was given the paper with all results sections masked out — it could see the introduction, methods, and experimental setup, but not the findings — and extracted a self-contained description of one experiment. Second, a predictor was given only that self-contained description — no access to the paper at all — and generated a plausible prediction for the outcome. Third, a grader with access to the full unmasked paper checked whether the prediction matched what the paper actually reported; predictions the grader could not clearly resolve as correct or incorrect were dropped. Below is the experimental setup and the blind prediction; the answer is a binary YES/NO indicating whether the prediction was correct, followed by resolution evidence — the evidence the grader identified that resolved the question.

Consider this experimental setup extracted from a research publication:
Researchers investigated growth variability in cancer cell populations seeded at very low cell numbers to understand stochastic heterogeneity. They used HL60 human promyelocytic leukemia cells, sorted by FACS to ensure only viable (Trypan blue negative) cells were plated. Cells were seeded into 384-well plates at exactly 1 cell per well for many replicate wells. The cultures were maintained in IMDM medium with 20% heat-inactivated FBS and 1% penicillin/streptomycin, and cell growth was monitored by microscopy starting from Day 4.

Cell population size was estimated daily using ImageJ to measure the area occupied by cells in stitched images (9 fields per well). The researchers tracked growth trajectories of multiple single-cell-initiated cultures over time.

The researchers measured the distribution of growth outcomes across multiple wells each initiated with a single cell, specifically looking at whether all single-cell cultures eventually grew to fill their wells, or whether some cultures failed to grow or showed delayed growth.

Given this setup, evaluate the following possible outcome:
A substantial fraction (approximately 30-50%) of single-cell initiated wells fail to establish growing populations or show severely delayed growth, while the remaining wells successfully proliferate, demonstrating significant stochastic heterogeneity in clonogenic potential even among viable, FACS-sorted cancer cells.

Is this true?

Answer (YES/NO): NO